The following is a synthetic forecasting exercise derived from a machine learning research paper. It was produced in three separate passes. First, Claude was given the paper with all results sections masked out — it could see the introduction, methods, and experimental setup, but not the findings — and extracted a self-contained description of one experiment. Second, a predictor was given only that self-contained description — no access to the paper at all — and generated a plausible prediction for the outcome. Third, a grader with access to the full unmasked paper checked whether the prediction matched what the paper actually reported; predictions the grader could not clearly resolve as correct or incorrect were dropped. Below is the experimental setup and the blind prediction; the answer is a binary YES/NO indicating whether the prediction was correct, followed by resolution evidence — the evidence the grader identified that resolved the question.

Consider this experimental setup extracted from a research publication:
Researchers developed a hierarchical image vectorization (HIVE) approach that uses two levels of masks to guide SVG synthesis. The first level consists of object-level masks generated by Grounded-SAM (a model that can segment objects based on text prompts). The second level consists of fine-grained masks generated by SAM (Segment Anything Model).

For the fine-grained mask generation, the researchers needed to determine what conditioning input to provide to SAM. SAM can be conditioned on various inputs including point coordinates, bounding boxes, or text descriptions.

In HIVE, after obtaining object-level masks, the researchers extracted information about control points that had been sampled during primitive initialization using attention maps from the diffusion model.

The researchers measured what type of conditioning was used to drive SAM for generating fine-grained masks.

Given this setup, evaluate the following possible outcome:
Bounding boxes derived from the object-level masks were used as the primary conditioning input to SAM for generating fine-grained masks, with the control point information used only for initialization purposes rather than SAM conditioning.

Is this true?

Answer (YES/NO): NO